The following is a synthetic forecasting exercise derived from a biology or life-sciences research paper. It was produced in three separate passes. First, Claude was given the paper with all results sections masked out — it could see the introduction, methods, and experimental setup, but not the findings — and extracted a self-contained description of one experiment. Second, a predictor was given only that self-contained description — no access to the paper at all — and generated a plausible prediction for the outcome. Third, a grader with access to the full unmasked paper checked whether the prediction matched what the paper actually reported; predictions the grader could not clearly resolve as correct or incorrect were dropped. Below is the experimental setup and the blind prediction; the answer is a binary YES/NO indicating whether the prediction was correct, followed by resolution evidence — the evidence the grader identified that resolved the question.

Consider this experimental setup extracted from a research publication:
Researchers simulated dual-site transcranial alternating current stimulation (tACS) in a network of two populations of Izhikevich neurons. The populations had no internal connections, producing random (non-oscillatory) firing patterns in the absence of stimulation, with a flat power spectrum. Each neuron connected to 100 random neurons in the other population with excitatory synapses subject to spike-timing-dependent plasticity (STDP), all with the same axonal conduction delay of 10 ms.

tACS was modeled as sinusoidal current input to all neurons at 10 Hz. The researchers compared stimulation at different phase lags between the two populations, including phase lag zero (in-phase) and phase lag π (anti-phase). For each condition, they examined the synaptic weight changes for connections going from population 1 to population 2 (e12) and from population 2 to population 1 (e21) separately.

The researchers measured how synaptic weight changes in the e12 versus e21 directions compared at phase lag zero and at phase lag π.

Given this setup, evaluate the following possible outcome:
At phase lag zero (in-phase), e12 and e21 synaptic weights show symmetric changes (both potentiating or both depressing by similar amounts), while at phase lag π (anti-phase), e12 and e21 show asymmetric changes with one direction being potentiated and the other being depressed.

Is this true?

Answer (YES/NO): NO